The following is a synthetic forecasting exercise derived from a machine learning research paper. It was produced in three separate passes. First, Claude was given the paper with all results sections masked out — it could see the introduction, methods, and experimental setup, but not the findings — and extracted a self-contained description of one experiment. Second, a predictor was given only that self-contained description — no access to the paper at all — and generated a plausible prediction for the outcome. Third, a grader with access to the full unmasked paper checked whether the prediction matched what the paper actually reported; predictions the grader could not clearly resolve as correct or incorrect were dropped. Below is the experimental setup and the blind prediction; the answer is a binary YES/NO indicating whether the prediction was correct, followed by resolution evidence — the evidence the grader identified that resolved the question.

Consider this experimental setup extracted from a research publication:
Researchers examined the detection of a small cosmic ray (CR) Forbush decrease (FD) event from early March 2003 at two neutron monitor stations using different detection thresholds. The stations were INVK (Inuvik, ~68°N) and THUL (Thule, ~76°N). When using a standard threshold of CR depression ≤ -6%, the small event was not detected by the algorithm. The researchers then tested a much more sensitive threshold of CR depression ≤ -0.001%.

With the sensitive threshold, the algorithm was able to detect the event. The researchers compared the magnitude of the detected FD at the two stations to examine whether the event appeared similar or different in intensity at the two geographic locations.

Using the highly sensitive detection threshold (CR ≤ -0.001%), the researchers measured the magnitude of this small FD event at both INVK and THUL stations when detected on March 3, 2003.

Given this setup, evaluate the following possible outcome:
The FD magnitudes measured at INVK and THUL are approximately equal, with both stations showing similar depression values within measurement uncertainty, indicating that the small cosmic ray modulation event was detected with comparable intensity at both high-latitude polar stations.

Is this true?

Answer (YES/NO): NO